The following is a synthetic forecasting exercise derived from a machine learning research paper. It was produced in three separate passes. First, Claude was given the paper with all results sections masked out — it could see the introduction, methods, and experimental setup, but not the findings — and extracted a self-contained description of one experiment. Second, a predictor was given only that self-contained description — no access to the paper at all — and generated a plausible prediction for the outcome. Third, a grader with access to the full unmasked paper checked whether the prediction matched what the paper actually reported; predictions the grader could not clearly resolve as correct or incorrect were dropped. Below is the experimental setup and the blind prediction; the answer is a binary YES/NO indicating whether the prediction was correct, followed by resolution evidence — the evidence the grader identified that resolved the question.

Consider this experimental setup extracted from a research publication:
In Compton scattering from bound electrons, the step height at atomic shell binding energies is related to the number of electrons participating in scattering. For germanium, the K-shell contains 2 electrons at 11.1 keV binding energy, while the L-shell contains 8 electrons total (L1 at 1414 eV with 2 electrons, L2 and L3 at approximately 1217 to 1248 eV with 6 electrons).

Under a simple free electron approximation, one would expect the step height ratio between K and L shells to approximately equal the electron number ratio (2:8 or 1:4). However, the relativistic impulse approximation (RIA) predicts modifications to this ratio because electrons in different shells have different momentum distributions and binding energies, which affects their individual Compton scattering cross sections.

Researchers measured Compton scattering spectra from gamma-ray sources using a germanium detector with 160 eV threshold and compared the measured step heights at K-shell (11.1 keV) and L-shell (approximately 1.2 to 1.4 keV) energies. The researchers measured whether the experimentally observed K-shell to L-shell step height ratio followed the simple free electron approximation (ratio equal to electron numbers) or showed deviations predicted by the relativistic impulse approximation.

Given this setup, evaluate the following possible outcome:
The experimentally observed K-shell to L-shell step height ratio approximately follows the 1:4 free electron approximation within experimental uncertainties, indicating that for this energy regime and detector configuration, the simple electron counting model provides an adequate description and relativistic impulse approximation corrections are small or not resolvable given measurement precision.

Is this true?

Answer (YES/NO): YES